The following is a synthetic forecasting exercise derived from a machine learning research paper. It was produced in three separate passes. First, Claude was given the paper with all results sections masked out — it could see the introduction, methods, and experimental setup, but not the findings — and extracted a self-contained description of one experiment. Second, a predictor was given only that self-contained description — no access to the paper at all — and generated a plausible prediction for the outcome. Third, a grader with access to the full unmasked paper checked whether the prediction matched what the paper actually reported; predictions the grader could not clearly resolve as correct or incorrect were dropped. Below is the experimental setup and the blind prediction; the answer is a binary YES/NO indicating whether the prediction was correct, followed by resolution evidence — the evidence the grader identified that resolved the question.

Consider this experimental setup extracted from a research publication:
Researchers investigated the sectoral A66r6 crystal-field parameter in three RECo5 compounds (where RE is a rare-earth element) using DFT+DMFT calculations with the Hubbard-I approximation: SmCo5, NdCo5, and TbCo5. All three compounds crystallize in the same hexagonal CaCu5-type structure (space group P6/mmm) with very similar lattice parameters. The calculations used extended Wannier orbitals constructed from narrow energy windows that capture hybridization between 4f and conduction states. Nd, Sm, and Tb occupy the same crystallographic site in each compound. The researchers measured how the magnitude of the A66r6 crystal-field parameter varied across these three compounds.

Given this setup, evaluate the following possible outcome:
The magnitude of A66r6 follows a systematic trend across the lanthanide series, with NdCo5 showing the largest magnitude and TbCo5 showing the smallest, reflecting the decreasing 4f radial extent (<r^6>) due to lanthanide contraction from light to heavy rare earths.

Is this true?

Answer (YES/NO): NO